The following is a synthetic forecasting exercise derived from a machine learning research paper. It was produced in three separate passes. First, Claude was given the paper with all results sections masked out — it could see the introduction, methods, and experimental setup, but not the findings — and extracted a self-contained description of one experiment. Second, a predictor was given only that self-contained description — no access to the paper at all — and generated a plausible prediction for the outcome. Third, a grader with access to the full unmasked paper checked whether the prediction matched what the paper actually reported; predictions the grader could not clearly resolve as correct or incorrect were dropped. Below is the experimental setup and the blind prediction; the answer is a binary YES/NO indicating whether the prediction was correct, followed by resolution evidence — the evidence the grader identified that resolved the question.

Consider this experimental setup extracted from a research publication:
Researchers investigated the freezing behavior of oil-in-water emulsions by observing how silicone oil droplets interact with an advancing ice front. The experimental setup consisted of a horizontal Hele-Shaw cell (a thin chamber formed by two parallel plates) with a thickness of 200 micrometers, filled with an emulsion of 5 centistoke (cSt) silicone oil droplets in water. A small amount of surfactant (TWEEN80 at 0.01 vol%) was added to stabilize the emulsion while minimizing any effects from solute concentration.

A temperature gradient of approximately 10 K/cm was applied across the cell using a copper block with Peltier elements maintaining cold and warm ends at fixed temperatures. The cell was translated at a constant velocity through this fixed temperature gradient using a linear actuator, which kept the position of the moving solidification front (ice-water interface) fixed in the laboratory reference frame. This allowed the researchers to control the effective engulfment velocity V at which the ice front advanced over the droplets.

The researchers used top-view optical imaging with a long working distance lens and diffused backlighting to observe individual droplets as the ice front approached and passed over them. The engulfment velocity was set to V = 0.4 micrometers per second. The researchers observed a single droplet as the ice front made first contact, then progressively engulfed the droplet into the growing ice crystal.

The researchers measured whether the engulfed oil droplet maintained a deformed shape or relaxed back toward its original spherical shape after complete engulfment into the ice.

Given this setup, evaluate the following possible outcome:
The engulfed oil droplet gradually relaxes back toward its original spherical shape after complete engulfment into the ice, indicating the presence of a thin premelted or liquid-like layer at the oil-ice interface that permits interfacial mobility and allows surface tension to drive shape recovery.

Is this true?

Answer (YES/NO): NO